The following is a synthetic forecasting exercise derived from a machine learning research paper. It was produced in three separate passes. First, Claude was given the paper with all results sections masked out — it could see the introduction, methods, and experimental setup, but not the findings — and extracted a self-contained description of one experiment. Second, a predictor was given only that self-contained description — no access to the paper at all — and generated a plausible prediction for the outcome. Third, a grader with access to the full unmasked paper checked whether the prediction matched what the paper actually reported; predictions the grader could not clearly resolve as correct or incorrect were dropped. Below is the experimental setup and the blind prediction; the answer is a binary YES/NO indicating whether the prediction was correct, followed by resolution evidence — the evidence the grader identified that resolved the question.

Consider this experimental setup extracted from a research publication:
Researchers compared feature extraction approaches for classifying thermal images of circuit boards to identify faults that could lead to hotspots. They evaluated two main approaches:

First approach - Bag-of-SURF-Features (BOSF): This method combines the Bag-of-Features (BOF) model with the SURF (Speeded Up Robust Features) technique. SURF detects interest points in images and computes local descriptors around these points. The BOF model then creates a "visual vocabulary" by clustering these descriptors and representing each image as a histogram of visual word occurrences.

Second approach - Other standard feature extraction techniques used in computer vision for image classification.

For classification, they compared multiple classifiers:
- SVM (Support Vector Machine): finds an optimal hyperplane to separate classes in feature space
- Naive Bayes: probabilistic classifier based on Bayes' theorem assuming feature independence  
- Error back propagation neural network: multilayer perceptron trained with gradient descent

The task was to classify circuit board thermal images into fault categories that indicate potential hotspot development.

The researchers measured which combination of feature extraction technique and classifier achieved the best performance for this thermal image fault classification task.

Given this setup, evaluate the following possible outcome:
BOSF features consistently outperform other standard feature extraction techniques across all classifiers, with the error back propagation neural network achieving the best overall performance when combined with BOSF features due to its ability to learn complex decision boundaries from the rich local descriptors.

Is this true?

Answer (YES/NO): NO